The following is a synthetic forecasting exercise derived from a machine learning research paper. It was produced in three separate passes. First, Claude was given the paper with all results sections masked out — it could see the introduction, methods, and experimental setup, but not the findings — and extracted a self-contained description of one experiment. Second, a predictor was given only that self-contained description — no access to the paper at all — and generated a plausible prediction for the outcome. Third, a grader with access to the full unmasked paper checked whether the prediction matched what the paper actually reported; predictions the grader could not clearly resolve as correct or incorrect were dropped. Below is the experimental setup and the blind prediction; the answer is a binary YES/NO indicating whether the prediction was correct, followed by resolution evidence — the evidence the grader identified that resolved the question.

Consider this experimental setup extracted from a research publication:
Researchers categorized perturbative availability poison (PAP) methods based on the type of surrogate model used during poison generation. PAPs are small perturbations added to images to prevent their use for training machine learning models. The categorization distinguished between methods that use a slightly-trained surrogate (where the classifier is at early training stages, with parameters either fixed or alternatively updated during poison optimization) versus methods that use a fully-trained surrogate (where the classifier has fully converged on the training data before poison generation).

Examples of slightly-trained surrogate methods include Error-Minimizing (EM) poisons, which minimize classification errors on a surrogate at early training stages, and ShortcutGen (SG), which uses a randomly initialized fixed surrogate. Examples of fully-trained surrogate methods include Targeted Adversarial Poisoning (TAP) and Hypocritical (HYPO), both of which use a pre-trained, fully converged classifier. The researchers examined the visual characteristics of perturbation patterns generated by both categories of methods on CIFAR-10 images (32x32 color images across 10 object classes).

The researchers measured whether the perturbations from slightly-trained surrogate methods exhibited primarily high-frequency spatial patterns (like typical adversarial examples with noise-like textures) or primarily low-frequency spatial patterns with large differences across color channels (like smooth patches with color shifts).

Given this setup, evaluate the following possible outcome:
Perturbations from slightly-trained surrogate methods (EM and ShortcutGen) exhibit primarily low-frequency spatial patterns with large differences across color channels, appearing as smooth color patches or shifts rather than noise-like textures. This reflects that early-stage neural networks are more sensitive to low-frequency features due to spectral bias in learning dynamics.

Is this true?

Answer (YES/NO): YES